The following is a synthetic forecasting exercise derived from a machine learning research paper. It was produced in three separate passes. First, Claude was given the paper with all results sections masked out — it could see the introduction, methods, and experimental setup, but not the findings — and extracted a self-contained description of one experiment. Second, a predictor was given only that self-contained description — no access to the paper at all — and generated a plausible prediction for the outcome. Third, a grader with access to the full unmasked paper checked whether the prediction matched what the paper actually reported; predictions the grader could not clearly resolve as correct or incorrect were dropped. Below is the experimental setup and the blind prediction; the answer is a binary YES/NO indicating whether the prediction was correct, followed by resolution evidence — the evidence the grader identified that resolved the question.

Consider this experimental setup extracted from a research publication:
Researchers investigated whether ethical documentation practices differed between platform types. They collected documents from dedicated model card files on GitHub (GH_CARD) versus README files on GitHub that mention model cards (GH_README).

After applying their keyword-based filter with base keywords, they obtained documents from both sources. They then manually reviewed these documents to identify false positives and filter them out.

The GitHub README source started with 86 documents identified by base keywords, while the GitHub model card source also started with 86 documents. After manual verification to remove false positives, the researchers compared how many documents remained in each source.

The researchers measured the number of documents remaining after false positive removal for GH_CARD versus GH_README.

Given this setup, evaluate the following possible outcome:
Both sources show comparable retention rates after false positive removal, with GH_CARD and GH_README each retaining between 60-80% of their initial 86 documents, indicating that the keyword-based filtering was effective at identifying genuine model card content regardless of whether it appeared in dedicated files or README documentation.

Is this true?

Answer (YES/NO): NO